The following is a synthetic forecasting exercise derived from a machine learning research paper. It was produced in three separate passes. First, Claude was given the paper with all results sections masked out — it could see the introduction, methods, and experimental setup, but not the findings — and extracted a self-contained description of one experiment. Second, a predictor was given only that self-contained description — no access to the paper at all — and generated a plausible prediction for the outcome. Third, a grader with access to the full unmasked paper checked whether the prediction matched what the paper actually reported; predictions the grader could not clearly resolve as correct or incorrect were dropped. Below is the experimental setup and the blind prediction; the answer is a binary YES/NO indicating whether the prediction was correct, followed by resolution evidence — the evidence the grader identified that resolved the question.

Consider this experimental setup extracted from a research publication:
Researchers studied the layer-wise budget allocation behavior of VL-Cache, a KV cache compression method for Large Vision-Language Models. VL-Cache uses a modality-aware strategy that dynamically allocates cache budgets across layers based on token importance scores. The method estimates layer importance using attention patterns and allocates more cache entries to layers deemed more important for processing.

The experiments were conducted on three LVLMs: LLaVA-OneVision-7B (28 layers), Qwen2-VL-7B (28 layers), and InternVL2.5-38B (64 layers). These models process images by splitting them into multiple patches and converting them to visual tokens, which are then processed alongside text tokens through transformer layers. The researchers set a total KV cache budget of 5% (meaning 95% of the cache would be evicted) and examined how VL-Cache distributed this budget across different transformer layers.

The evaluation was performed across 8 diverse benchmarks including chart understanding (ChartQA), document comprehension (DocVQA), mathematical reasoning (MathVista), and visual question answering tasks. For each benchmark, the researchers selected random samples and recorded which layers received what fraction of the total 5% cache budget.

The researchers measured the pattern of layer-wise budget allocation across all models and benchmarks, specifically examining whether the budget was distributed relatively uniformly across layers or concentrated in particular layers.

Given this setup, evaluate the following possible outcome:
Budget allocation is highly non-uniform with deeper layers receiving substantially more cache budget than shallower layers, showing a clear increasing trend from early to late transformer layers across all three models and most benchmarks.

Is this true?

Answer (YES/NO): NO